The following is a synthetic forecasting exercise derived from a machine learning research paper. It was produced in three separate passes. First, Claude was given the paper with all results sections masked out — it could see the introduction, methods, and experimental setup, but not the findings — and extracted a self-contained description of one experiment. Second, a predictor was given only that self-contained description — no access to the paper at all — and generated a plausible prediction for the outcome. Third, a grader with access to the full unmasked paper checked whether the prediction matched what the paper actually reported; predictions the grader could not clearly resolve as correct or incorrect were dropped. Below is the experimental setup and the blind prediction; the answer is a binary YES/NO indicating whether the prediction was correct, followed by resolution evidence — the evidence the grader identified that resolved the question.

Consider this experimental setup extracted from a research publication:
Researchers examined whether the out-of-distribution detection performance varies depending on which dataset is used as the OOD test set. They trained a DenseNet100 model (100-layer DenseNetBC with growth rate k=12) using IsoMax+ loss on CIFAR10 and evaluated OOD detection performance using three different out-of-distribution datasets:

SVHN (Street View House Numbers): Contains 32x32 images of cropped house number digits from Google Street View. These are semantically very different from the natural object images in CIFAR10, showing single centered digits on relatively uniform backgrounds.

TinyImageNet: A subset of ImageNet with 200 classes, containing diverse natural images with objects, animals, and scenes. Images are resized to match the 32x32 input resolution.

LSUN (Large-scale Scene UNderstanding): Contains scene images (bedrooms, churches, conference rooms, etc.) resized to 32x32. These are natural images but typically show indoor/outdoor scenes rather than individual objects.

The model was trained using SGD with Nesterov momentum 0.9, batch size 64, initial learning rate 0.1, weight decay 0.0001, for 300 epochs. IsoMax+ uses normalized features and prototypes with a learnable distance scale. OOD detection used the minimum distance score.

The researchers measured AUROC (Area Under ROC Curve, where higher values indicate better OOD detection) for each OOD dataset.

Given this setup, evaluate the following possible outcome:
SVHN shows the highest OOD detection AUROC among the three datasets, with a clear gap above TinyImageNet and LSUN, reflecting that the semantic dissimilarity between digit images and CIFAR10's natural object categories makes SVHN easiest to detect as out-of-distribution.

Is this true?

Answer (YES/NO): NO